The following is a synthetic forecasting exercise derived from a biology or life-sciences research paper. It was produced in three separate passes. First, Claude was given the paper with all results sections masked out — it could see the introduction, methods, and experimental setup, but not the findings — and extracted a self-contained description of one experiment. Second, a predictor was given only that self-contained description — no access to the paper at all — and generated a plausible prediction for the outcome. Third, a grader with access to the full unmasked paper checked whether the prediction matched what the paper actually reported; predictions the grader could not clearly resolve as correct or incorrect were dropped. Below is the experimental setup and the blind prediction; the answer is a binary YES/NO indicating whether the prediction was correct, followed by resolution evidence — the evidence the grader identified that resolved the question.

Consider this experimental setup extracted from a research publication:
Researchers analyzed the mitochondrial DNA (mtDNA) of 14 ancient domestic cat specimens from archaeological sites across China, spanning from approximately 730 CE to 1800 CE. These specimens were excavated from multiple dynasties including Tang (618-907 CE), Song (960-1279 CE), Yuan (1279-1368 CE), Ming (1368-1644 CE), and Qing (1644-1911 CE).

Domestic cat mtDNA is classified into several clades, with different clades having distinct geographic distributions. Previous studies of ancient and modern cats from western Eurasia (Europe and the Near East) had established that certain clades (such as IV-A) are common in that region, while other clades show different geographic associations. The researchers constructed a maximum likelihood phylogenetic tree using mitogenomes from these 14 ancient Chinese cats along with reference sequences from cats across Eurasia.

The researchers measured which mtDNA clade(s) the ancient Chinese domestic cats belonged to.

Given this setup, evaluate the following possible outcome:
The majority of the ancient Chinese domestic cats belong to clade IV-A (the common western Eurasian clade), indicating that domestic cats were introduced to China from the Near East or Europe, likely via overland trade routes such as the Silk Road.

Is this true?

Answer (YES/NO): NO